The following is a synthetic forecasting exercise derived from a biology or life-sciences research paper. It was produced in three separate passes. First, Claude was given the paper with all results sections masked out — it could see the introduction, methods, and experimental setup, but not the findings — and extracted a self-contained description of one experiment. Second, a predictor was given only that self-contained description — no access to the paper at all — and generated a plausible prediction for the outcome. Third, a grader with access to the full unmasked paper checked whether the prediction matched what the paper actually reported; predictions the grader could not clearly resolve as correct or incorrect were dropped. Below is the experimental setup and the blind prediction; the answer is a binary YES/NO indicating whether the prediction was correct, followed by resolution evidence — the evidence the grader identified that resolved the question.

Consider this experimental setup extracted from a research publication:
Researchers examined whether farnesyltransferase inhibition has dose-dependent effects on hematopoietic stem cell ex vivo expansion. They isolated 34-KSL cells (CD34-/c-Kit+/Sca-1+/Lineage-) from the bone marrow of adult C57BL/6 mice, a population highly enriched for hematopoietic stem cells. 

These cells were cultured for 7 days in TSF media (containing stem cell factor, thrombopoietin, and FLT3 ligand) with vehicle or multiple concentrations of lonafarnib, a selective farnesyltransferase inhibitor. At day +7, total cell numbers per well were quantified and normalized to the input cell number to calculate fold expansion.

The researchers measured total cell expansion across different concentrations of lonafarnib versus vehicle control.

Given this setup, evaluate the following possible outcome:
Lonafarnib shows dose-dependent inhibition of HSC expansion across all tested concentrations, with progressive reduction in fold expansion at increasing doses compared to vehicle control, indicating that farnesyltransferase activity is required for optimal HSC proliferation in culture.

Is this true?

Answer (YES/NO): YES